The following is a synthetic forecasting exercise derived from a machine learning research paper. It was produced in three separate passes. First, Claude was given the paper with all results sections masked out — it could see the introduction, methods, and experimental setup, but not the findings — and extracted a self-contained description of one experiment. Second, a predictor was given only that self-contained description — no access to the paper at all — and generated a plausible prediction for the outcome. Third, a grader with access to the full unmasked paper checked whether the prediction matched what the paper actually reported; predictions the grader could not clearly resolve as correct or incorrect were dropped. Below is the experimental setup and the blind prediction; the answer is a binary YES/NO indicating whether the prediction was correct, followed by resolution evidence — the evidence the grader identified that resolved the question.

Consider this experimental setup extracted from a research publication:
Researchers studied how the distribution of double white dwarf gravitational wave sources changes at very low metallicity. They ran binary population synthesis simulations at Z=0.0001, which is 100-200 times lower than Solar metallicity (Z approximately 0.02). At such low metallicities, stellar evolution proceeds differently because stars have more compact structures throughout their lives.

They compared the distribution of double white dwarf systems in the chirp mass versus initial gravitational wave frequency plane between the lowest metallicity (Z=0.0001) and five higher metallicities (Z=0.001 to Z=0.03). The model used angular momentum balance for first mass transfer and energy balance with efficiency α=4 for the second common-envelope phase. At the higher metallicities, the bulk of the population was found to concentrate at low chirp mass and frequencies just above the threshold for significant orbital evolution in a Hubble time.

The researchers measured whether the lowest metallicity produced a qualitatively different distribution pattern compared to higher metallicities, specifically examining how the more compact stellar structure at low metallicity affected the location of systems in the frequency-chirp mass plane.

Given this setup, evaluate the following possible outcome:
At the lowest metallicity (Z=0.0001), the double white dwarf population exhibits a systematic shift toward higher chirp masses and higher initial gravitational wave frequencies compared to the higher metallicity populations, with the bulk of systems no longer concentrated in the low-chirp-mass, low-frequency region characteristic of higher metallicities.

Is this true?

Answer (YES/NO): NO